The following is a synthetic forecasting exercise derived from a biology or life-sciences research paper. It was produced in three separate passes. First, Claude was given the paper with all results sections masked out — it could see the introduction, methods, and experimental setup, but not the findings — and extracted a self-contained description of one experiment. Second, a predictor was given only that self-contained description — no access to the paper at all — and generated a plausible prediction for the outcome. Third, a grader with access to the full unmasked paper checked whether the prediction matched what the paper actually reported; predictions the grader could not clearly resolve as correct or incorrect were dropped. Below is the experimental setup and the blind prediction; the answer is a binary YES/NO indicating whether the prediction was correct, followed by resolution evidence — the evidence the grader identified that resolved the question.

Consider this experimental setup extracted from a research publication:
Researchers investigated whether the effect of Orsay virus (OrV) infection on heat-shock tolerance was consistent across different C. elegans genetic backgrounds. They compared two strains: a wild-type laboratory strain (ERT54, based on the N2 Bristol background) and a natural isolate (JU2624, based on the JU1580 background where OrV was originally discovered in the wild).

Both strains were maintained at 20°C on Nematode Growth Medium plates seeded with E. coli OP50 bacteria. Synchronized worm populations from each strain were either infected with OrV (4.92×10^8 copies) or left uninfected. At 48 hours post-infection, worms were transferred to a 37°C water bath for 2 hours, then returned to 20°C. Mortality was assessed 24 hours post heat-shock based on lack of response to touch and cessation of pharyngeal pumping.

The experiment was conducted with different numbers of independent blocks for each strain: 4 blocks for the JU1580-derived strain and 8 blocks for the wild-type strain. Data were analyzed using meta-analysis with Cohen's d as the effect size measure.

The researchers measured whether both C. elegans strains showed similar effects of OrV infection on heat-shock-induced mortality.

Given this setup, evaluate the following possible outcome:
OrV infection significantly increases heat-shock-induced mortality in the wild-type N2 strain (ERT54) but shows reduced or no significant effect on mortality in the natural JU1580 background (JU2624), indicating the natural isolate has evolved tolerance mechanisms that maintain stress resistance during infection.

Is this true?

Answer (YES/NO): NO